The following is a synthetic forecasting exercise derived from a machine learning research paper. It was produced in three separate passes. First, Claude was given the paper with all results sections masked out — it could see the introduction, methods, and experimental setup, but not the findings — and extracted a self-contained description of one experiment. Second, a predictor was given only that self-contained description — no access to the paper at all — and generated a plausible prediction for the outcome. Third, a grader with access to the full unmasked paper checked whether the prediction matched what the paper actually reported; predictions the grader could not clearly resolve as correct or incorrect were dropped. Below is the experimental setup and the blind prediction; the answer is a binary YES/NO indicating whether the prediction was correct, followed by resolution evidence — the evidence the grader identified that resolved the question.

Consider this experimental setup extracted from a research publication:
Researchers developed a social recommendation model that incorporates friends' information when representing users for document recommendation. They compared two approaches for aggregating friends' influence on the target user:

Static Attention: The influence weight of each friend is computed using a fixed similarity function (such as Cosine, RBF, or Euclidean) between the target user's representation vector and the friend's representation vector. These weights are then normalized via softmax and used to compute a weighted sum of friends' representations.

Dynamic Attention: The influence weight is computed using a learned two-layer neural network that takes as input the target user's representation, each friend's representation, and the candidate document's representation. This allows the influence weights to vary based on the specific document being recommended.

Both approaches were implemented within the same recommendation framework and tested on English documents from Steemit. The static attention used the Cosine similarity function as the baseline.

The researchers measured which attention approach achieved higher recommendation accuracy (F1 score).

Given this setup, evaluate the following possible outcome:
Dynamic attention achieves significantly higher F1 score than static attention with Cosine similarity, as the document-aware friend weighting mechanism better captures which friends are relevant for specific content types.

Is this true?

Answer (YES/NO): NO